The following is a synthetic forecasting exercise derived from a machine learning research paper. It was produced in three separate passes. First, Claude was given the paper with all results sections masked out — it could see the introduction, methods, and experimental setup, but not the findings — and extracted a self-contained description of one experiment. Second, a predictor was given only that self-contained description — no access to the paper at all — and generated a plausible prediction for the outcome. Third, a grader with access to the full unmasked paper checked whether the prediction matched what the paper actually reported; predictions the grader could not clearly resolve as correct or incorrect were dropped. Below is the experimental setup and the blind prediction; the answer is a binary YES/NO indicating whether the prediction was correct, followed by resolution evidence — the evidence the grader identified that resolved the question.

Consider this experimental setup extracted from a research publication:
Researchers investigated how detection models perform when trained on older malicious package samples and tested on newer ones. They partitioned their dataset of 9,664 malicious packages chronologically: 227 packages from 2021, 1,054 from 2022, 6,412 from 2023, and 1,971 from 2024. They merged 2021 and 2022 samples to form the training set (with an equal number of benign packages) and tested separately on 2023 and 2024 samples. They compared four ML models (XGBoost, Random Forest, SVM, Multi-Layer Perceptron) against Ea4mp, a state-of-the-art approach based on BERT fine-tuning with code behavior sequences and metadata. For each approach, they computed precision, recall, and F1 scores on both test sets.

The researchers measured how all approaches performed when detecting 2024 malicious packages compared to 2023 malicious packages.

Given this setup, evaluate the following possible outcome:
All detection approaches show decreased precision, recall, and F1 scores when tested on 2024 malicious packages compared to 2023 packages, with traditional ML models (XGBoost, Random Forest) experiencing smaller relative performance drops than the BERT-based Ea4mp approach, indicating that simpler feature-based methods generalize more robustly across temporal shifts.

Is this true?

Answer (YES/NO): NO